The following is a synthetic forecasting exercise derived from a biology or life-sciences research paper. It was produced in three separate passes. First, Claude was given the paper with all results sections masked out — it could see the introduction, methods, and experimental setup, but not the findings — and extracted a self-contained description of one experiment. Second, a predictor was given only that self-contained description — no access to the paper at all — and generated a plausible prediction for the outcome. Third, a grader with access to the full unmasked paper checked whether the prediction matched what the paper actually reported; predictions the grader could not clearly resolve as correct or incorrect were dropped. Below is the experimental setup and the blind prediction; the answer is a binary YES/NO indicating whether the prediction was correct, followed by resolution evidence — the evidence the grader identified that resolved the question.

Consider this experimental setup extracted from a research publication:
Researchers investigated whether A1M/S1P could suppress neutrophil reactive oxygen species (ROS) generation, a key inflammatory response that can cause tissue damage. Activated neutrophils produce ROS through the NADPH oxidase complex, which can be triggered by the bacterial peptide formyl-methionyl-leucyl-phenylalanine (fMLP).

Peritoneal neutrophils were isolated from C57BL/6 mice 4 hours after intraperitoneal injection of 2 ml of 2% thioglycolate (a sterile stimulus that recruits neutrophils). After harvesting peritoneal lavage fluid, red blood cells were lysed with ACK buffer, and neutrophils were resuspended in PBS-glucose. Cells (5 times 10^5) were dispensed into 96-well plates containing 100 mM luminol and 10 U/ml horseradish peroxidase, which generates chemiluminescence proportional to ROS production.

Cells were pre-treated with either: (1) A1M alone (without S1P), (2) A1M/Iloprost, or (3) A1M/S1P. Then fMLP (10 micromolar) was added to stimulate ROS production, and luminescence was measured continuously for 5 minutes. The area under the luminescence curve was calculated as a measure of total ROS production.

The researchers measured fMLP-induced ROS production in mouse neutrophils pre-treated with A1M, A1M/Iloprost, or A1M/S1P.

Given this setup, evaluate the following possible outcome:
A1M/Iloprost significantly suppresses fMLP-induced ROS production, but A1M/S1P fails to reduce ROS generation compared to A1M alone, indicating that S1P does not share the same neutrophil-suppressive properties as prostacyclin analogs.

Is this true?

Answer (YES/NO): NO